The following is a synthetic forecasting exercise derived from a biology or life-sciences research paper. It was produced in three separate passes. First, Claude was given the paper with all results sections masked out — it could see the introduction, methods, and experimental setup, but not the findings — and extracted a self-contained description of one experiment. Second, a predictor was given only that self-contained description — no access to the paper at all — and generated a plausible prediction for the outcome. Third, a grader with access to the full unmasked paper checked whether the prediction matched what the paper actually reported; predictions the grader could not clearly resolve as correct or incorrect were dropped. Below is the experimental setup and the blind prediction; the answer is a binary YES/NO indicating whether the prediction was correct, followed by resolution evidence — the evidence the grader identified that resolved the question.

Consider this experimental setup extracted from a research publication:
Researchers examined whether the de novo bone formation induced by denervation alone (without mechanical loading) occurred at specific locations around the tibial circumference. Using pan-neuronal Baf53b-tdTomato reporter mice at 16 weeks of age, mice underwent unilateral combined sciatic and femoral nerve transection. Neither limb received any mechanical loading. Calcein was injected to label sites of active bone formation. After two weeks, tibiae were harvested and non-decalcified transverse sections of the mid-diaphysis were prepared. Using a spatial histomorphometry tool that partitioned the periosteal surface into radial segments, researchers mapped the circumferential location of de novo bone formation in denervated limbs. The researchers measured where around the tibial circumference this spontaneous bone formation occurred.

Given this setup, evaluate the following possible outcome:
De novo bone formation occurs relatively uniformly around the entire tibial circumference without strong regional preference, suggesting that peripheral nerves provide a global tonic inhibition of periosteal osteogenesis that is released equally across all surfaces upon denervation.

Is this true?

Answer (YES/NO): NO